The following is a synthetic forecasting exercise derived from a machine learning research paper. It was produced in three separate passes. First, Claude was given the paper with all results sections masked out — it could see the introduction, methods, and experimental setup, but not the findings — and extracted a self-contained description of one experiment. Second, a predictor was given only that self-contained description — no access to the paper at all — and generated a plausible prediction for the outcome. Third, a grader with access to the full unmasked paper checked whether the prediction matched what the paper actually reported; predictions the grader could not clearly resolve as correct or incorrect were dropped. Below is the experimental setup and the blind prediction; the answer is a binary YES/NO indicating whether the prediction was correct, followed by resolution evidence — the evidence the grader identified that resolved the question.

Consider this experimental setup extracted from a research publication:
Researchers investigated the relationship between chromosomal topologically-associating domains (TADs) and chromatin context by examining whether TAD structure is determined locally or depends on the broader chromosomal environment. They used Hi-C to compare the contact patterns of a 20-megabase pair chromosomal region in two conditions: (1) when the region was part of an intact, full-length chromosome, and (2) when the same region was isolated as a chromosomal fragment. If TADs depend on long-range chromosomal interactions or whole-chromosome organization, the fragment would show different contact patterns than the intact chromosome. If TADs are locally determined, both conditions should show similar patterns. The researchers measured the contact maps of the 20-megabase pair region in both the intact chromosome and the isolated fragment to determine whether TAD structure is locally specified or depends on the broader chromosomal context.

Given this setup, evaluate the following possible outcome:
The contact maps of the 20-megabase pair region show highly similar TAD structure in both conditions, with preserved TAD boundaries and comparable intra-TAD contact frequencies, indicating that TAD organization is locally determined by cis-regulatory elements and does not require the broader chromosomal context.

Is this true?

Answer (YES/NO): YES